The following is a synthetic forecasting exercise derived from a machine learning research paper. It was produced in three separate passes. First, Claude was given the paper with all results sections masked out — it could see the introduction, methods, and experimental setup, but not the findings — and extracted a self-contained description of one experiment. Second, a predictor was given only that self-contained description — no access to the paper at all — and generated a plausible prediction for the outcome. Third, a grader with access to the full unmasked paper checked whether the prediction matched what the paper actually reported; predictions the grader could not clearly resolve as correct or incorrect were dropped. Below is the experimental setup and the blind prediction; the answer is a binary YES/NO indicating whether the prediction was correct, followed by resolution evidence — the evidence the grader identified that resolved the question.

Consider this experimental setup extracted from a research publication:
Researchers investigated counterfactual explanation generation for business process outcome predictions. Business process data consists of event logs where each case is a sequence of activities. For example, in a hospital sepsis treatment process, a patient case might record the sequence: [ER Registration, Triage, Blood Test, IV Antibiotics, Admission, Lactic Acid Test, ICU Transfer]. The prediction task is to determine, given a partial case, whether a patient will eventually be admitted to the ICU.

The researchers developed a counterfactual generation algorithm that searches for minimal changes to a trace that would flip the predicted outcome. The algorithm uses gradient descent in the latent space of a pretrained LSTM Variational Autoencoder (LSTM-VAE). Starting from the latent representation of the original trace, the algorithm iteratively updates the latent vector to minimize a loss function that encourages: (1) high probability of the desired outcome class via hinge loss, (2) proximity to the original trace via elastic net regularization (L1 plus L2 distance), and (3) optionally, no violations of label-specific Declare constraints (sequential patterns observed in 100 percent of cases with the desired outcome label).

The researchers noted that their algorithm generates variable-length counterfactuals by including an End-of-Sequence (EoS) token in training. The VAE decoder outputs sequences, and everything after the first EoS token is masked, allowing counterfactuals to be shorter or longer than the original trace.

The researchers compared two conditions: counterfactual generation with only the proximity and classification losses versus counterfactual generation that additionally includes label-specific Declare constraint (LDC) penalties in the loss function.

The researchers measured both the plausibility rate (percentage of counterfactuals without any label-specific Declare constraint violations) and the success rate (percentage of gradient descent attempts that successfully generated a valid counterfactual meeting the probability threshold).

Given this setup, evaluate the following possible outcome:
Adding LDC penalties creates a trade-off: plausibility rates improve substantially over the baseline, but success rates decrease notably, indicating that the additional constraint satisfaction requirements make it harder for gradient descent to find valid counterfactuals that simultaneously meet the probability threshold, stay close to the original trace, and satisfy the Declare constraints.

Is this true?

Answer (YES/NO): NO